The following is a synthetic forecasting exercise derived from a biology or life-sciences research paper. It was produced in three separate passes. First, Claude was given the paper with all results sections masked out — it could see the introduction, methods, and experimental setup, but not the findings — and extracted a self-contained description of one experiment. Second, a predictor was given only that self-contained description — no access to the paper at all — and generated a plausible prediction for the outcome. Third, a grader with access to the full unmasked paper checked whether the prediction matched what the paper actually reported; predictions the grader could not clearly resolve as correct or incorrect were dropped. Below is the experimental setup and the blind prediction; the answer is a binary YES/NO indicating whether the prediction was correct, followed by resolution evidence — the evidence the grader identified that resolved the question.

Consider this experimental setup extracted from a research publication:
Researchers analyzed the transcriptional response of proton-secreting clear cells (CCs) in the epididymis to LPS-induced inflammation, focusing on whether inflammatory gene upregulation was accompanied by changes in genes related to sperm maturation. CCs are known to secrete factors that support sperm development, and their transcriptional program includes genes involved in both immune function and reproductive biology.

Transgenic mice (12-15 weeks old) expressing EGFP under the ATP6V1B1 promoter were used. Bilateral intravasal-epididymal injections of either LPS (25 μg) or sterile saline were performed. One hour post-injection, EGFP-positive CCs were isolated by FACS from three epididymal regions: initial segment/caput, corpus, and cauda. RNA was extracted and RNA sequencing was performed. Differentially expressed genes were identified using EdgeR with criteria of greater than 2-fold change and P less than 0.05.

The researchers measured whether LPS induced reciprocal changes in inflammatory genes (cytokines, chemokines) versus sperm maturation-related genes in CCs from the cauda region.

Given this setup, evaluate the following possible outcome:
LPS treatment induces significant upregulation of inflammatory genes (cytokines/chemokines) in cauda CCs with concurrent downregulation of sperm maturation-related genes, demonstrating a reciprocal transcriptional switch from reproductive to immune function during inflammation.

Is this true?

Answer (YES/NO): YES